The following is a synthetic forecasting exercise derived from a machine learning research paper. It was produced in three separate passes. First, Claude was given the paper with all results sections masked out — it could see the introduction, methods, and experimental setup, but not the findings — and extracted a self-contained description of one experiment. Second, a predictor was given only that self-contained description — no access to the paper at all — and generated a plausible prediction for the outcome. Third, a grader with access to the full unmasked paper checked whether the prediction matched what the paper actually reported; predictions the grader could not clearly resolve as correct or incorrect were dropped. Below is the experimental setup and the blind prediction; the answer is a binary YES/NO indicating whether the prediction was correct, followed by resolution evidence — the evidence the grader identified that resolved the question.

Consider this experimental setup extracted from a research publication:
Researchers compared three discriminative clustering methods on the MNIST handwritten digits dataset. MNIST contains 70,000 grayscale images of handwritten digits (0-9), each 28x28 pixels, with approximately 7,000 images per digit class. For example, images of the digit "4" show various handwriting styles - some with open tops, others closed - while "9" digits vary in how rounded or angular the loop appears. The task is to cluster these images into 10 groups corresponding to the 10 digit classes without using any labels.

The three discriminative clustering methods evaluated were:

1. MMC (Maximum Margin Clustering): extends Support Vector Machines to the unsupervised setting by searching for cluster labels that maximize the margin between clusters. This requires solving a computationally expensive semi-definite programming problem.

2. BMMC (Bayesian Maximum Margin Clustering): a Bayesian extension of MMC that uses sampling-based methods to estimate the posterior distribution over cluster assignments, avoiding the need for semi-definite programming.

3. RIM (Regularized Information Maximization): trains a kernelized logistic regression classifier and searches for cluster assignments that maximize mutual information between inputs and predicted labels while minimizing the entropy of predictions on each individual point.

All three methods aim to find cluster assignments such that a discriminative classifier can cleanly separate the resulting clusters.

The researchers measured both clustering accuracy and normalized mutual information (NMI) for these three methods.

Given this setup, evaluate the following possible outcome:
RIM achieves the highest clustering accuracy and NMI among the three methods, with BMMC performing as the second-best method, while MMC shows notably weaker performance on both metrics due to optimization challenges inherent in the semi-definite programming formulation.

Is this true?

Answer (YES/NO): NO